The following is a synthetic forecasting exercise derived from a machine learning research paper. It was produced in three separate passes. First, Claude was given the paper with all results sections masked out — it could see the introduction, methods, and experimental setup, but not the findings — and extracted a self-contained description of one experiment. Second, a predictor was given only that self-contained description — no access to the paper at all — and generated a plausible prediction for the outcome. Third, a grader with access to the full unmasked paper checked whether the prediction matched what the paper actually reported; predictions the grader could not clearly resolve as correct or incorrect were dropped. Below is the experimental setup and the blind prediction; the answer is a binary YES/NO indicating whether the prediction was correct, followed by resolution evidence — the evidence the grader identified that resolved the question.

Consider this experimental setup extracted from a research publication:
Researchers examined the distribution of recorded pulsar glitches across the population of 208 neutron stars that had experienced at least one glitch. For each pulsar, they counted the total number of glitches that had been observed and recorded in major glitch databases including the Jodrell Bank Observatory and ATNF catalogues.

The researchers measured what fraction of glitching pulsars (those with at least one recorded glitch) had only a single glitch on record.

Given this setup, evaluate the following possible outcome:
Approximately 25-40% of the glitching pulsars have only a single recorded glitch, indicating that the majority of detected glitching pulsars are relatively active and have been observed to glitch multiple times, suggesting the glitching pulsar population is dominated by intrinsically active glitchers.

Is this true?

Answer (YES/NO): NO